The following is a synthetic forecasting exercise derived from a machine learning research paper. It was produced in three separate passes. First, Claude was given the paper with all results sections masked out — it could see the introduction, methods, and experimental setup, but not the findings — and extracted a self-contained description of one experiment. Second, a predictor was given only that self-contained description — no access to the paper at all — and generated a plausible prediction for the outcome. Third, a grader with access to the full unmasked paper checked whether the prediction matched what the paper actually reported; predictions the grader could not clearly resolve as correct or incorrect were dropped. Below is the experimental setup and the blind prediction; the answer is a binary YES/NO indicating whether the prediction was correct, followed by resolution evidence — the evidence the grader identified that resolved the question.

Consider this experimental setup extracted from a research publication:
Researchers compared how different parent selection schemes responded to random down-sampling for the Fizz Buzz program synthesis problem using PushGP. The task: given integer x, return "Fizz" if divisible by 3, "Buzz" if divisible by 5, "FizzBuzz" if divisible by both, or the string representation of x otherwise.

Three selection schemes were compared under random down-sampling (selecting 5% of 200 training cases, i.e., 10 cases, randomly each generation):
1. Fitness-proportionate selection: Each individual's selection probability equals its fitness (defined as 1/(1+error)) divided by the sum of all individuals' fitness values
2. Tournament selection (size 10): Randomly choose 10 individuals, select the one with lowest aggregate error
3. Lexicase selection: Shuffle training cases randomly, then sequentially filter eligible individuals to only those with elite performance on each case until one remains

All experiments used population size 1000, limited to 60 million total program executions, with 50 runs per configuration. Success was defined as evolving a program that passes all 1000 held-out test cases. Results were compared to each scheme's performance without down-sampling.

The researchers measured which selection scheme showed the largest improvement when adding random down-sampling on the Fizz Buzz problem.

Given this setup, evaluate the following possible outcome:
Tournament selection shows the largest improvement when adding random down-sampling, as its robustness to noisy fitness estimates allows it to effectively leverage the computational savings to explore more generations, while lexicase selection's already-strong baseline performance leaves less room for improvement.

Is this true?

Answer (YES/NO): NO